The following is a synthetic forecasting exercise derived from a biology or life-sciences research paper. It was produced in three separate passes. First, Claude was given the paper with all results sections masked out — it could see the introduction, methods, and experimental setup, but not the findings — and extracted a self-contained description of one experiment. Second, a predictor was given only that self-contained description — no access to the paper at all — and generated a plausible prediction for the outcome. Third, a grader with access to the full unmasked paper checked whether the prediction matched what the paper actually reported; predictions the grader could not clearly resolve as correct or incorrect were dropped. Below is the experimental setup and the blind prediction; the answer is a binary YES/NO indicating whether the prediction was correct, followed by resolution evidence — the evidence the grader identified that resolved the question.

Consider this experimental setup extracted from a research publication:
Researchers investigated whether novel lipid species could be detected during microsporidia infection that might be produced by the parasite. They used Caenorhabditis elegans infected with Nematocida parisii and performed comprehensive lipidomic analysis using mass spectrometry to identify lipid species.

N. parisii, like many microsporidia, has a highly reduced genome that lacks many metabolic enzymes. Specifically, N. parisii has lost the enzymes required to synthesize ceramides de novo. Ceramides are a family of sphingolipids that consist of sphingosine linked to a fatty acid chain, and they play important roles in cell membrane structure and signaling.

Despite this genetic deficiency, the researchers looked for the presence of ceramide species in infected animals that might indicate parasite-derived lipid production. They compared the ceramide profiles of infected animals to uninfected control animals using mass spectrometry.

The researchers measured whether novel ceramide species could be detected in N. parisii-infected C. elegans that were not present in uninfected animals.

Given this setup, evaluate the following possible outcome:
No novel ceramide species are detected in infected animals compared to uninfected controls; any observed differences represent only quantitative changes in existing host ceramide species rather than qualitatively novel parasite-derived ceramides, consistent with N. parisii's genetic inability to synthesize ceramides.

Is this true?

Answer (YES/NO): NO